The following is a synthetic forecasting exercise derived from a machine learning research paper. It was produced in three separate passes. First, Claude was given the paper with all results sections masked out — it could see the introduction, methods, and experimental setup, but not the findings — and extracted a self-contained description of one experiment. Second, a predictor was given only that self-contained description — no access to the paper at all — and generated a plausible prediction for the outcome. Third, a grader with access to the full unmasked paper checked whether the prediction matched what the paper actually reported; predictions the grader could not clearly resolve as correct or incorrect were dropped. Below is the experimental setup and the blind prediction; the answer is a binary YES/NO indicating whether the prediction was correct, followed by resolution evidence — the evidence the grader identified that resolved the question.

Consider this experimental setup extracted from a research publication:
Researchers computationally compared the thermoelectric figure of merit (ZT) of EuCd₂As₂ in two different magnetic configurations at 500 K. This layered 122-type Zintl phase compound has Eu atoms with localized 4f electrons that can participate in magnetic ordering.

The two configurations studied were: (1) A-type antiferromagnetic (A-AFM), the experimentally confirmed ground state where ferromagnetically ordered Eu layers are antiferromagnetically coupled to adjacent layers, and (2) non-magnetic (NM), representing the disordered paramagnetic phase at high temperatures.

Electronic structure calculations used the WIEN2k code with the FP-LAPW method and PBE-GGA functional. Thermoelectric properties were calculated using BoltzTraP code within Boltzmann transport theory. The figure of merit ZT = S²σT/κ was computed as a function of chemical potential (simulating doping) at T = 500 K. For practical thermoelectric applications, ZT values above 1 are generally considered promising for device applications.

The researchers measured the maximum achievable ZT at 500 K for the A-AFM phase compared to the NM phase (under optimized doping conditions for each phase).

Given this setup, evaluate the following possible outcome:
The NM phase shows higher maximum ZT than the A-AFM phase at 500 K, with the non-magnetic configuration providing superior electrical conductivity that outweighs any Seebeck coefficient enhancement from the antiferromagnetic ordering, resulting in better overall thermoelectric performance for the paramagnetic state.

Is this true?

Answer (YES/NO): NO